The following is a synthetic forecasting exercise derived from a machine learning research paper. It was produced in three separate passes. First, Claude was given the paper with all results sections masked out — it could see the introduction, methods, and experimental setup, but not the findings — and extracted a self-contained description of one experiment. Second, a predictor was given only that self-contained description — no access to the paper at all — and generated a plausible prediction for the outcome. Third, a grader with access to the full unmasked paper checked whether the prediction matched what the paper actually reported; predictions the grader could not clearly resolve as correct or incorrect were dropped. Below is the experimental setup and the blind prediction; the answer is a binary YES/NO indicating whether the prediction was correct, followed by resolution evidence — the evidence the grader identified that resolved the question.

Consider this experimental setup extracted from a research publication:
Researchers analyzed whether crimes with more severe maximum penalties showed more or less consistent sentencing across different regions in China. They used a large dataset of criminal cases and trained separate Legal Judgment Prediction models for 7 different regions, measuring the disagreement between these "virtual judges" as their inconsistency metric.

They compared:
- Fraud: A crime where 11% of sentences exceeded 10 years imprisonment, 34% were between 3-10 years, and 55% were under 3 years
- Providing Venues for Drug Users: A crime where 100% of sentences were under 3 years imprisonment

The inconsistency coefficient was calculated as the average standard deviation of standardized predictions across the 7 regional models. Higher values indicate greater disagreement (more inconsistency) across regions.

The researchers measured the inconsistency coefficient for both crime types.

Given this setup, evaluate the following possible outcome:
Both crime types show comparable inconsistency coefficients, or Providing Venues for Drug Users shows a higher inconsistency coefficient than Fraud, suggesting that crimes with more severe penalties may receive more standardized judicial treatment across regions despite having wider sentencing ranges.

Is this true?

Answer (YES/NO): YES